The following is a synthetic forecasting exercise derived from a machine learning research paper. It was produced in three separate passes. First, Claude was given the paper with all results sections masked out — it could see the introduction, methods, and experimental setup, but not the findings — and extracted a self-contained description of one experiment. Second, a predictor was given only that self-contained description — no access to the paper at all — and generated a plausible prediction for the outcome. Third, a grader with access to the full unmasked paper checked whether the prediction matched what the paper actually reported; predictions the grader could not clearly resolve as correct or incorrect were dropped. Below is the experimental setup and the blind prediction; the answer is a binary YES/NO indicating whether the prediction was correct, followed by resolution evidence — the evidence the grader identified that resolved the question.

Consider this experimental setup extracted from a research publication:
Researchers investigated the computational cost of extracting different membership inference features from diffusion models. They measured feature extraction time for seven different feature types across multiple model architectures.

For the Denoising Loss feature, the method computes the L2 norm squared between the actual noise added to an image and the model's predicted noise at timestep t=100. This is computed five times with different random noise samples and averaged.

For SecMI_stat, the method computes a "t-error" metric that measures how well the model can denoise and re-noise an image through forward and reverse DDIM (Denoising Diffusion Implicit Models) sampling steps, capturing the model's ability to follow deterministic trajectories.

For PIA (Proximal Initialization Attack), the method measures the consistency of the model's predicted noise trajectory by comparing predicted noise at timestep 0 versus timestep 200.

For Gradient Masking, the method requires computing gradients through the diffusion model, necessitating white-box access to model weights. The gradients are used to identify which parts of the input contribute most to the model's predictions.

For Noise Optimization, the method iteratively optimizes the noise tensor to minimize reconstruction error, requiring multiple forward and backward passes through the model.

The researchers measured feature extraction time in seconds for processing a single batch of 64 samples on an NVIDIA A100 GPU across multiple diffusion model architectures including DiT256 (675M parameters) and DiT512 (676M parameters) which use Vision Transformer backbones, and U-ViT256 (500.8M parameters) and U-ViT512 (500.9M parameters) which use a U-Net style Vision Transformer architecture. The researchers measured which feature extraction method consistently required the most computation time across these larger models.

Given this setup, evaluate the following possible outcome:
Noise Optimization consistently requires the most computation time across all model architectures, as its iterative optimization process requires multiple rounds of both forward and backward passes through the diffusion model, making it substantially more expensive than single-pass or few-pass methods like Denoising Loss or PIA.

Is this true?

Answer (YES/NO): NO